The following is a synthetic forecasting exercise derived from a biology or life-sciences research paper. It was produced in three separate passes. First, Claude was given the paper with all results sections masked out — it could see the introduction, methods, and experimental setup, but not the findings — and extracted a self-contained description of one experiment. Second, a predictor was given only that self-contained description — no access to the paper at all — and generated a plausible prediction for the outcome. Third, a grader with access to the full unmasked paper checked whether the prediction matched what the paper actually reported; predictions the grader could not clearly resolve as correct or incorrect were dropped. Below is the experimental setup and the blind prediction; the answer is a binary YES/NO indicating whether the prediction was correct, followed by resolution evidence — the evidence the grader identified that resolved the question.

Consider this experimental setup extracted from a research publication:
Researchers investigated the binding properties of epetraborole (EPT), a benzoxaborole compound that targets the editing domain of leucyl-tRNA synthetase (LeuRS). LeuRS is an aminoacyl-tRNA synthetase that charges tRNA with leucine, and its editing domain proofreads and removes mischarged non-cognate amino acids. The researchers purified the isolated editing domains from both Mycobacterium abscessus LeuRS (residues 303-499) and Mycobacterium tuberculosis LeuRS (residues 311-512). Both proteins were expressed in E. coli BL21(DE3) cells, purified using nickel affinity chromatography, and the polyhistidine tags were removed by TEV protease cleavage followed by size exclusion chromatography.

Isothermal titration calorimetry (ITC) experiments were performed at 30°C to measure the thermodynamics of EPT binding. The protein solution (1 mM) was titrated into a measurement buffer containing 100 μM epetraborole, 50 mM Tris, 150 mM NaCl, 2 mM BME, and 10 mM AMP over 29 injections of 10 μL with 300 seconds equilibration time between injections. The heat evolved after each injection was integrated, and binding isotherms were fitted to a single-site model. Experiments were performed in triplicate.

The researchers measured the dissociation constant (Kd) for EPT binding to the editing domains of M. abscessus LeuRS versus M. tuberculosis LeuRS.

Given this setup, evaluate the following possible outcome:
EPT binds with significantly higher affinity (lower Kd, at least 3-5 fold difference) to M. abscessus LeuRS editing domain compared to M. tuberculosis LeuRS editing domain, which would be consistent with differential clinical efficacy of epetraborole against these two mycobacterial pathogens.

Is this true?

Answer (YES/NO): NO